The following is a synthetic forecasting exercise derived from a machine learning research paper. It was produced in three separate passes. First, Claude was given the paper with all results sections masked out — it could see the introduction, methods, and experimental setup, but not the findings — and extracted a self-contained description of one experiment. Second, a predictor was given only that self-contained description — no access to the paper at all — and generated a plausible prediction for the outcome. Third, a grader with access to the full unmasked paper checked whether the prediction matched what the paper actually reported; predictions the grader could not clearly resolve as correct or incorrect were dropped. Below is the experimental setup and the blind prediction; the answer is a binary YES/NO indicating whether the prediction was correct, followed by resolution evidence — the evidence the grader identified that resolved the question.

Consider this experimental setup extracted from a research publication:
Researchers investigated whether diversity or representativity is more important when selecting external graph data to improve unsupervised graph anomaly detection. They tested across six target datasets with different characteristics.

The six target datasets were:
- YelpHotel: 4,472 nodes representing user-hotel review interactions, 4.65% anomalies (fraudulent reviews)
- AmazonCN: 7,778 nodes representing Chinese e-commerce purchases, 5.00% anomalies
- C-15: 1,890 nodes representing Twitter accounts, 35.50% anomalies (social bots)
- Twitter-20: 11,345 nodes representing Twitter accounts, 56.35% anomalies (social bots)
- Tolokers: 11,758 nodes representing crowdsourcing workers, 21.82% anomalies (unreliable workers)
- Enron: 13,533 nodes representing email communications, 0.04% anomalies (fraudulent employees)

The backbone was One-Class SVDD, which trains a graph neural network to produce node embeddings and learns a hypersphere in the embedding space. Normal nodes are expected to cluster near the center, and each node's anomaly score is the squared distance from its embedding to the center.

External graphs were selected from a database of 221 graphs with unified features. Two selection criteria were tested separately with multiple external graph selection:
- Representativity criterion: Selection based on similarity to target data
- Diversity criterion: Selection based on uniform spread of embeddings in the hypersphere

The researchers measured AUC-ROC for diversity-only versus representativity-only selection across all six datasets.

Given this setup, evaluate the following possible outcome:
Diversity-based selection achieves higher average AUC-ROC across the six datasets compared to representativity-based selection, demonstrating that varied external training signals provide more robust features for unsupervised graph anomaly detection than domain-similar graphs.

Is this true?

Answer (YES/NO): NO